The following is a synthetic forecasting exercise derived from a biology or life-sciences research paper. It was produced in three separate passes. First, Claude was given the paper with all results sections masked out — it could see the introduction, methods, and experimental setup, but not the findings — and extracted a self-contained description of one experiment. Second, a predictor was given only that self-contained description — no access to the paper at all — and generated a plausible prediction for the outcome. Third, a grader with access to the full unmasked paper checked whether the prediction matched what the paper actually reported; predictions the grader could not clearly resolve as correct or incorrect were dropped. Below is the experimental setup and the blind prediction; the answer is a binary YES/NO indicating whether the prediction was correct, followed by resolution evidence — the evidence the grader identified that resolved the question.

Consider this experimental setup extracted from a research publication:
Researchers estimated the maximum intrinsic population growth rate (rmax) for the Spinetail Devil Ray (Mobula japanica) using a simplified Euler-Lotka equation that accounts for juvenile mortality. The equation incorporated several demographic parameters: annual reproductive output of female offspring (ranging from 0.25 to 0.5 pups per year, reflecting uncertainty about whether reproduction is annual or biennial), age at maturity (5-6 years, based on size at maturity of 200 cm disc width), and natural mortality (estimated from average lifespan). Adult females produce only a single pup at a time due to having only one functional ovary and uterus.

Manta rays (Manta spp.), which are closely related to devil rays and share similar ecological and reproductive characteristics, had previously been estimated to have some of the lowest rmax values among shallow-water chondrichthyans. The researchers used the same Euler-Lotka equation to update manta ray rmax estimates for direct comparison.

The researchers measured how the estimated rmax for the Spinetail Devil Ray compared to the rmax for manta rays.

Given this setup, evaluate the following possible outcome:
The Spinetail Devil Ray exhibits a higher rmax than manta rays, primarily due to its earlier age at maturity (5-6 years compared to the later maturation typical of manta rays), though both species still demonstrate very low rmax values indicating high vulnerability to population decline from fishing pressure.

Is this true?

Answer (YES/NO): NO